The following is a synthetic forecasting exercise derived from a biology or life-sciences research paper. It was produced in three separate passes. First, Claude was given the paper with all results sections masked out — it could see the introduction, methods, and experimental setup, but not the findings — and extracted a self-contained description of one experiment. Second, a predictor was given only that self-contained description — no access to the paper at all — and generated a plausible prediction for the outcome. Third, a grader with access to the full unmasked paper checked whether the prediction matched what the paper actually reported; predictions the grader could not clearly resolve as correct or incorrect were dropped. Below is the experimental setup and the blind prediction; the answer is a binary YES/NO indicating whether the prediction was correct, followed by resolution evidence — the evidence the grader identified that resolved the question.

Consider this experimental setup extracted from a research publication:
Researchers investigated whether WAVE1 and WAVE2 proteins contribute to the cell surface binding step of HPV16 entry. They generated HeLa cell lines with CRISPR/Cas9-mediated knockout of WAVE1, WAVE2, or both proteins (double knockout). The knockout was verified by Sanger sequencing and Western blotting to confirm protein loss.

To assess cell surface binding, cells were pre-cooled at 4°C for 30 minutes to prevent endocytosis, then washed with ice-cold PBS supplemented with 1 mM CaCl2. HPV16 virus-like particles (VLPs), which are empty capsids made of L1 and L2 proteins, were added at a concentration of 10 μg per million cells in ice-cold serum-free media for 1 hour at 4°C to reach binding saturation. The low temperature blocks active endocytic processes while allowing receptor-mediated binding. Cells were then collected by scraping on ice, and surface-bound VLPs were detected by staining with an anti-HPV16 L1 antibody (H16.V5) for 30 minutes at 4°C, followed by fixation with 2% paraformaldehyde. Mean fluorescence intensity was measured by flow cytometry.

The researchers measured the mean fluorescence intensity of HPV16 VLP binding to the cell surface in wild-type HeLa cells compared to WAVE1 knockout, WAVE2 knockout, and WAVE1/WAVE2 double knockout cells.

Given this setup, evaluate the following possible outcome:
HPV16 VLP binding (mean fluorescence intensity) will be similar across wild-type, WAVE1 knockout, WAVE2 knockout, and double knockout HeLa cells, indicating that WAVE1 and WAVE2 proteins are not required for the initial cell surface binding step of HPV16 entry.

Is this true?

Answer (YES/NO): NO